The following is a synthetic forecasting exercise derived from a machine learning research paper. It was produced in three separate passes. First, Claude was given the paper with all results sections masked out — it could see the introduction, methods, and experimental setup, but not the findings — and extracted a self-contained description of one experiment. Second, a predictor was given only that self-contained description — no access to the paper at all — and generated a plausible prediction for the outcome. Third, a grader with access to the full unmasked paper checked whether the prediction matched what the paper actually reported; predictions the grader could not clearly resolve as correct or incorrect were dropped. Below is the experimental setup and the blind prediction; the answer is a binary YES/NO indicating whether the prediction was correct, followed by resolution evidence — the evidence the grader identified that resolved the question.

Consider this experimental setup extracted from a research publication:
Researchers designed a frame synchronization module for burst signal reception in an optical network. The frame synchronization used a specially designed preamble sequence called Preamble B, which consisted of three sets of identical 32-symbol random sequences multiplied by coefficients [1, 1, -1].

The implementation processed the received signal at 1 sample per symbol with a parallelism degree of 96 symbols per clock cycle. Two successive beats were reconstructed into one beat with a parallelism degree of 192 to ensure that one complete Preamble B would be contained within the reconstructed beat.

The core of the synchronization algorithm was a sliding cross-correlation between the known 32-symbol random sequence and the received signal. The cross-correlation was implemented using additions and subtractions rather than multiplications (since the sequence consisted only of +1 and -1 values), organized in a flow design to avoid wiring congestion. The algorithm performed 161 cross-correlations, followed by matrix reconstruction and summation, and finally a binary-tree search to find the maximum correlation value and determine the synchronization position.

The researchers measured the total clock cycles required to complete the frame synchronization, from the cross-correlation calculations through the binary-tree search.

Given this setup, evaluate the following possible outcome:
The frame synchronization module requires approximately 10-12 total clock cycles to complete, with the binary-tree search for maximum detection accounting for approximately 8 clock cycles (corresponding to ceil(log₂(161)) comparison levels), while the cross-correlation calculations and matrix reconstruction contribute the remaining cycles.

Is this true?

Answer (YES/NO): NO